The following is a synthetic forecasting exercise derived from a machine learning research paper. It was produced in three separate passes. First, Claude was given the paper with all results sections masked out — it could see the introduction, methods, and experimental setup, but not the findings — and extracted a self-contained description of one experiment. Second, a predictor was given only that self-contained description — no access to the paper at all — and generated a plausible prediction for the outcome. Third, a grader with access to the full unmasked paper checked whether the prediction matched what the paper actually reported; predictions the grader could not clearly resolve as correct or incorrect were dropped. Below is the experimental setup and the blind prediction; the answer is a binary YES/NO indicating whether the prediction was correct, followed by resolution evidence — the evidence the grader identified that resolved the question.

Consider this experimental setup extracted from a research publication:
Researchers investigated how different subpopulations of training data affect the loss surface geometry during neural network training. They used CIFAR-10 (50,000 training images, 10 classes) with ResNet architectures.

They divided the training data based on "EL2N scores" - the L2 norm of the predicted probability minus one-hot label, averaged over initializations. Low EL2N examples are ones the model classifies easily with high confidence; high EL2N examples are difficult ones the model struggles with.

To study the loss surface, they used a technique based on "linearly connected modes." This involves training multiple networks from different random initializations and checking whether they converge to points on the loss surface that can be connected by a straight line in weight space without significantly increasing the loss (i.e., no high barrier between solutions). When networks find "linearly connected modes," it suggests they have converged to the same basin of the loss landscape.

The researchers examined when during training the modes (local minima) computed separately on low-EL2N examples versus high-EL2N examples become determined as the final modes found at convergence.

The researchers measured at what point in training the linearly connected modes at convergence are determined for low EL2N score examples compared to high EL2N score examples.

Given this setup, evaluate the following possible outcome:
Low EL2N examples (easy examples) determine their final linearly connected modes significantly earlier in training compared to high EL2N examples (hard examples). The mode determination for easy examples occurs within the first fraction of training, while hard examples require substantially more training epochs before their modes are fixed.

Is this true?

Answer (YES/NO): YES